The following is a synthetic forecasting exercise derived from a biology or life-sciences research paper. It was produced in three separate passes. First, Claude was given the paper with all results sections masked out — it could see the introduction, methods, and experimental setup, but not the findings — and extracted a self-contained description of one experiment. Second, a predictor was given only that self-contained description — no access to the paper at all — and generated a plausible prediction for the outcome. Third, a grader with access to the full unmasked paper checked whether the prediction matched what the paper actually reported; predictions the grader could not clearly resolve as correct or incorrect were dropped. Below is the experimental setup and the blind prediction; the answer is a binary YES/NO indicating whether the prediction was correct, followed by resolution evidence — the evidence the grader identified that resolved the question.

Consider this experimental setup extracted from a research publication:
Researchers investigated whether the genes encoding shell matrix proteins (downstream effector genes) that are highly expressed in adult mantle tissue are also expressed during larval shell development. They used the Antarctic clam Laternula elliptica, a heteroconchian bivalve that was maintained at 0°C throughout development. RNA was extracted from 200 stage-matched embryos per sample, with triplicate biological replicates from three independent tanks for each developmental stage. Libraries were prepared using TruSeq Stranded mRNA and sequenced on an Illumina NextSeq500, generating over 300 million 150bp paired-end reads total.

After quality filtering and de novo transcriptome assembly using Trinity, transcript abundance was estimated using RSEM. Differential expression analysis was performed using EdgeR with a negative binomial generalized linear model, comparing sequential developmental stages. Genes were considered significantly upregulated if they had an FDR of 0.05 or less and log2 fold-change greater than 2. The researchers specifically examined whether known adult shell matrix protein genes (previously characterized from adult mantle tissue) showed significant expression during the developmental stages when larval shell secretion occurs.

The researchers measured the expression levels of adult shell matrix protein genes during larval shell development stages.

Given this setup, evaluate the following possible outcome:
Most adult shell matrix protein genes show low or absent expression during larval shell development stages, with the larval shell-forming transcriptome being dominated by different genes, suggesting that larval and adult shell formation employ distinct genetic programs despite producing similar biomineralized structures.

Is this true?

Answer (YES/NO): YES